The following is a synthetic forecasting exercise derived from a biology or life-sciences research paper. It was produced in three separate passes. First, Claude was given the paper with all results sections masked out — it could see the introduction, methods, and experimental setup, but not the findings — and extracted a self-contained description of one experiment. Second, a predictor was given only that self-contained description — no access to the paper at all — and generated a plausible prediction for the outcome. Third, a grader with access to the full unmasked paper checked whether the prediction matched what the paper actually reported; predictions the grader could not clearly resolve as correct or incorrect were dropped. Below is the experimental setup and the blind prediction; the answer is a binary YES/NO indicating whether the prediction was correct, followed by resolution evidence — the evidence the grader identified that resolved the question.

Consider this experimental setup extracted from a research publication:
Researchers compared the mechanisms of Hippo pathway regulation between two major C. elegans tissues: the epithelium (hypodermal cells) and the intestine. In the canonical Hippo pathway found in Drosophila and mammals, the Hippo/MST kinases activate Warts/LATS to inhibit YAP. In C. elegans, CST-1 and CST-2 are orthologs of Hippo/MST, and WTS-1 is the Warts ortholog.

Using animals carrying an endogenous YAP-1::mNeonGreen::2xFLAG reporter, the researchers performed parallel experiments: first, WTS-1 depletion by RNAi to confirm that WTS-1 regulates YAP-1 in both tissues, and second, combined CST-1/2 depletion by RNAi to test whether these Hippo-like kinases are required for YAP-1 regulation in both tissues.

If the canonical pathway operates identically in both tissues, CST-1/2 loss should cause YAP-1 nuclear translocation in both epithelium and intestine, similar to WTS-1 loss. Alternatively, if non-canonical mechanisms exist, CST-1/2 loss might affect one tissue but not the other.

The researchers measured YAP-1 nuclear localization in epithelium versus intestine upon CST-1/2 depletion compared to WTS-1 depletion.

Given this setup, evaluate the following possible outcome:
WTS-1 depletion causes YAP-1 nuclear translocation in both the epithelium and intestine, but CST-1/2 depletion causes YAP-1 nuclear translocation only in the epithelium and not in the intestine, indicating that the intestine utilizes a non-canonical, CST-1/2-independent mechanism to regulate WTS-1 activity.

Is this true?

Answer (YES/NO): YES